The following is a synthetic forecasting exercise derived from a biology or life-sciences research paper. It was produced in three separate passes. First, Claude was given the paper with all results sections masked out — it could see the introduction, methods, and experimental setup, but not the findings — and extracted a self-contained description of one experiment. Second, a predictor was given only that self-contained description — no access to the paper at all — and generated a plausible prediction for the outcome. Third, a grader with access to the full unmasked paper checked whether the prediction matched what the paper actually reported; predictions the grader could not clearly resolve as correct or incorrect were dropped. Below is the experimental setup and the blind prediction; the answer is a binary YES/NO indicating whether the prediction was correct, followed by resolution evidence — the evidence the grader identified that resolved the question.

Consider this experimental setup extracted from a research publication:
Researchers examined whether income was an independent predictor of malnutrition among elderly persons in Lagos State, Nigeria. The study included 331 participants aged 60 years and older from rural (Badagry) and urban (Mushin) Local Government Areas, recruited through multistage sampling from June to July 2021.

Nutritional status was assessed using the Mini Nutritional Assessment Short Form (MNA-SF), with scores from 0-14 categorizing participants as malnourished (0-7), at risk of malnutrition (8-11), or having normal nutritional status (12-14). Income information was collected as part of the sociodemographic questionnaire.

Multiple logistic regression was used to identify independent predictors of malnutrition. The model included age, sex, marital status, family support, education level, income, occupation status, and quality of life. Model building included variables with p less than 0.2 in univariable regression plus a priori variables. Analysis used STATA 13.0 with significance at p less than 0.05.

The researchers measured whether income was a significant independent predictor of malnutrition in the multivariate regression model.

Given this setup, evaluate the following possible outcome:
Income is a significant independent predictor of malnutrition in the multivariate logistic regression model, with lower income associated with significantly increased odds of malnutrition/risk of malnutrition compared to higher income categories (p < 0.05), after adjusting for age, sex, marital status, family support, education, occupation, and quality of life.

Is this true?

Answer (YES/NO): NO